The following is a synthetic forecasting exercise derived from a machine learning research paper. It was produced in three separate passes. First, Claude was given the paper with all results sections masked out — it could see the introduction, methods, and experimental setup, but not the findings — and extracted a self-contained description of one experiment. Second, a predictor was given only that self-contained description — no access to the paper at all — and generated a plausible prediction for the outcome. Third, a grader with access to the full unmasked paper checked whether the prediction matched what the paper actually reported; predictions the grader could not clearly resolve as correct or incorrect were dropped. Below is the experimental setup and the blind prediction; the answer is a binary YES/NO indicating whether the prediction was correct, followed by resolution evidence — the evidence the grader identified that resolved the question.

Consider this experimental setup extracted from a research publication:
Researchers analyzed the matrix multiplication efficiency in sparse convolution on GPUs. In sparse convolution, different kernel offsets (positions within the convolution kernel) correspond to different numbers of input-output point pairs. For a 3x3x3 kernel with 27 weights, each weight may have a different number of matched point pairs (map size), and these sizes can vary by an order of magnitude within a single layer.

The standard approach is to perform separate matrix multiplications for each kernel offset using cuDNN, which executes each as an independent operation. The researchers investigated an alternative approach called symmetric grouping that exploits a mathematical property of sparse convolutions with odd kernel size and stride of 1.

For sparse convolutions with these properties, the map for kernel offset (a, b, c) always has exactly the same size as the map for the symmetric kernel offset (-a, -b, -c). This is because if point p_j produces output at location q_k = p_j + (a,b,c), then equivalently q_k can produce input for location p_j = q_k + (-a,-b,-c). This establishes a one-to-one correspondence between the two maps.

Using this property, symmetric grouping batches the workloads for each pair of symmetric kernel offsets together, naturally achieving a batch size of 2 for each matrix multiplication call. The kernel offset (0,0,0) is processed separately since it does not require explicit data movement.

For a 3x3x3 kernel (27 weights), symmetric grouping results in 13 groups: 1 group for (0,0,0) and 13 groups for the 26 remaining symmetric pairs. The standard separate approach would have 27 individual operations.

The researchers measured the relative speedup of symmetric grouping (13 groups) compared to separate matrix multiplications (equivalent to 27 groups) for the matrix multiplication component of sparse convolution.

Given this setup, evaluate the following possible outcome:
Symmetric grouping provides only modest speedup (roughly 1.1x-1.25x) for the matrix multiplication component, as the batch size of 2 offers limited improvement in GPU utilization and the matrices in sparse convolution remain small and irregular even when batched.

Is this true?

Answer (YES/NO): YES